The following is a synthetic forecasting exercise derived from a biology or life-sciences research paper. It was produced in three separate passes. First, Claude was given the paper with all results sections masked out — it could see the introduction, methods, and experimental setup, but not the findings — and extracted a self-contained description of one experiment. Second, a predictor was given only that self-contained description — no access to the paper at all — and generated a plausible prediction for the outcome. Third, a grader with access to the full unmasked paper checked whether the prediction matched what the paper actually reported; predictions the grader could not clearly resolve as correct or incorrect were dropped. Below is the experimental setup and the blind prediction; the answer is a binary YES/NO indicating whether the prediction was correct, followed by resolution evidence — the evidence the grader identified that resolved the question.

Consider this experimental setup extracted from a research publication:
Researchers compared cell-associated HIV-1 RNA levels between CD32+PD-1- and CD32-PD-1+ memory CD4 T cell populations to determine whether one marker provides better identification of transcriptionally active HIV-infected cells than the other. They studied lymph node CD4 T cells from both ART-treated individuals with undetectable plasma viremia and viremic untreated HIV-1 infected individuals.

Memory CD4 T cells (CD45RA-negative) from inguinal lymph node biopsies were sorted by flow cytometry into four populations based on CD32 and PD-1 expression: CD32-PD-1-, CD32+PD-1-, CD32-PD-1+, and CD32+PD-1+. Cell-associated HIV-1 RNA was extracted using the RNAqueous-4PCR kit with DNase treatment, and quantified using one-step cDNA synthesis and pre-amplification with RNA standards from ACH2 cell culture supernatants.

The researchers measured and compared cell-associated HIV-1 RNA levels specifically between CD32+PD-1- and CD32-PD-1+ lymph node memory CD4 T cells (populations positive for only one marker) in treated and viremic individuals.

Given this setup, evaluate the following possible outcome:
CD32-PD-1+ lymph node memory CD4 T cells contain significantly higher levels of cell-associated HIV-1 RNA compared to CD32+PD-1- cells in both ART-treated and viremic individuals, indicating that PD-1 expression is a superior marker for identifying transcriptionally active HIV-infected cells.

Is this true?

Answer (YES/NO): NO